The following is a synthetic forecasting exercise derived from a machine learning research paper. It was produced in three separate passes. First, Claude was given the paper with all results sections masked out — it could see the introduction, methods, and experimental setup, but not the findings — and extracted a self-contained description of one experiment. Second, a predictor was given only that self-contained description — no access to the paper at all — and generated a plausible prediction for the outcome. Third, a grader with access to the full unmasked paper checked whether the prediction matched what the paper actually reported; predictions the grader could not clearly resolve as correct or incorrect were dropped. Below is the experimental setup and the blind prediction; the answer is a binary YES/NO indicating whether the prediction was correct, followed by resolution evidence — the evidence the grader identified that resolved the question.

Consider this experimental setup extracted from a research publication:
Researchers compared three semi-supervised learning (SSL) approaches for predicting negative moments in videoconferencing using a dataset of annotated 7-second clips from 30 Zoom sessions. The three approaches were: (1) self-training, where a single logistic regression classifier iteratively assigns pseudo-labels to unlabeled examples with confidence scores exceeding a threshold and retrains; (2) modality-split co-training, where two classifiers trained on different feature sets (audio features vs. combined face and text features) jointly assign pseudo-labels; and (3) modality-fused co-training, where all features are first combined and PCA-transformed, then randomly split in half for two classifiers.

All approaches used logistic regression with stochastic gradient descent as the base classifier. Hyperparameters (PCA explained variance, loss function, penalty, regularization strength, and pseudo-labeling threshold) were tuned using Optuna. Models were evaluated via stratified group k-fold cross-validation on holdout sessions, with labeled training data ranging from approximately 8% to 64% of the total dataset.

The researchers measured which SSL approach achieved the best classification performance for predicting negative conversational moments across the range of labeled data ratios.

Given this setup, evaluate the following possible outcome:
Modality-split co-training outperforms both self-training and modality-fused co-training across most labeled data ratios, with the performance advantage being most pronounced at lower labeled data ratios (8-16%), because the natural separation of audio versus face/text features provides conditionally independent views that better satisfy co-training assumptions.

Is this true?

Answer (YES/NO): NO